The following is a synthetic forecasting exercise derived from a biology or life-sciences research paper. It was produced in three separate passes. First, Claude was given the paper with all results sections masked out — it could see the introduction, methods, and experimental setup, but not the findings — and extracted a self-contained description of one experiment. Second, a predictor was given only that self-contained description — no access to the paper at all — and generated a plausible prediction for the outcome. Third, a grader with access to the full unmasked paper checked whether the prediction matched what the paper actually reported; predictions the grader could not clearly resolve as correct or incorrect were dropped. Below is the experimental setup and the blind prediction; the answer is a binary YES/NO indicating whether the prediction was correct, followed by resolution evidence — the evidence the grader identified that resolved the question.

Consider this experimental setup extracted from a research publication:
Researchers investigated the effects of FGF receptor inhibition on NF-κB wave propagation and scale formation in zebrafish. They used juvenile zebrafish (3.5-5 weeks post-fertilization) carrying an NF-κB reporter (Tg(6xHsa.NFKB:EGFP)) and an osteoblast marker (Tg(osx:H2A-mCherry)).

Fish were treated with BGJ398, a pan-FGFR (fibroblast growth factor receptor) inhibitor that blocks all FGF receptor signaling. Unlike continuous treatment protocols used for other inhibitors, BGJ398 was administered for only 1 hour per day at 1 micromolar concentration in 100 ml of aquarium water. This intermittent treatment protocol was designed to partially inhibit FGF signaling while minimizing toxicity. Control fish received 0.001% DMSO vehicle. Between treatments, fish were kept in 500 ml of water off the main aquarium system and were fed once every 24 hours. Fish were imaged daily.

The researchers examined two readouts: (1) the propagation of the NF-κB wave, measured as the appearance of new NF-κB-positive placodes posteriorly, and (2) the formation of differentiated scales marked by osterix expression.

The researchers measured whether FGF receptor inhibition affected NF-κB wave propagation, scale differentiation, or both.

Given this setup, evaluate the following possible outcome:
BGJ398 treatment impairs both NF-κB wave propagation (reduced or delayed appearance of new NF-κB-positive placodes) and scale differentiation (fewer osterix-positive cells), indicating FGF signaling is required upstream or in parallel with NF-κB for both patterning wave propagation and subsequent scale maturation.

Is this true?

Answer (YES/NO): NO